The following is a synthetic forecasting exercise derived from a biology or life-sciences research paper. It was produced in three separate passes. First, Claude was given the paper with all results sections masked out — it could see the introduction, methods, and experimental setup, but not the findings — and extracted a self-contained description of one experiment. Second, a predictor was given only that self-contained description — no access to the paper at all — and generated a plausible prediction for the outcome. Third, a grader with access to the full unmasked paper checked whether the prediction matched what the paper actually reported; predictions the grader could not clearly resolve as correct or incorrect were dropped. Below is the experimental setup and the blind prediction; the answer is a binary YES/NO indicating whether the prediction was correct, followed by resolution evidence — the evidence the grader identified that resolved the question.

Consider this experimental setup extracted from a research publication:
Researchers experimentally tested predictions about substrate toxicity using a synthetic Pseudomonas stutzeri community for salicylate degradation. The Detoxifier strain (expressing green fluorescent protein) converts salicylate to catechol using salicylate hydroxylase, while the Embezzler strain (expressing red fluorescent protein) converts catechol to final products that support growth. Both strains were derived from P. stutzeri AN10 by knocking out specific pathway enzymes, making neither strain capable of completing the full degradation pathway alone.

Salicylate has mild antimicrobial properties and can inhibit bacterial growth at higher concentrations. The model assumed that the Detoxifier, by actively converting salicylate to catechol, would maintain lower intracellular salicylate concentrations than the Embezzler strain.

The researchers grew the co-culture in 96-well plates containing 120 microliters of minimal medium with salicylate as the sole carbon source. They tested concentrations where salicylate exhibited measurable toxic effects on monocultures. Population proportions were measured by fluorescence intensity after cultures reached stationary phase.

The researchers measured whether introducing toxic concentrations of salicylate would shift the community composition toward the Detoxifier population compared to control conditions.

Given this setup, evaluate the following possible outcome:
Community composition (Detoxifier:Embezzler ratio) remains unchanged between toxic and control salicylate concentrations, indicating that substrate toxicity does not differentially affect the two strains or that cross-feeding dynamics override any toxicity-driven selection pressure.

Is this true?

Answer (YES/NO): NO